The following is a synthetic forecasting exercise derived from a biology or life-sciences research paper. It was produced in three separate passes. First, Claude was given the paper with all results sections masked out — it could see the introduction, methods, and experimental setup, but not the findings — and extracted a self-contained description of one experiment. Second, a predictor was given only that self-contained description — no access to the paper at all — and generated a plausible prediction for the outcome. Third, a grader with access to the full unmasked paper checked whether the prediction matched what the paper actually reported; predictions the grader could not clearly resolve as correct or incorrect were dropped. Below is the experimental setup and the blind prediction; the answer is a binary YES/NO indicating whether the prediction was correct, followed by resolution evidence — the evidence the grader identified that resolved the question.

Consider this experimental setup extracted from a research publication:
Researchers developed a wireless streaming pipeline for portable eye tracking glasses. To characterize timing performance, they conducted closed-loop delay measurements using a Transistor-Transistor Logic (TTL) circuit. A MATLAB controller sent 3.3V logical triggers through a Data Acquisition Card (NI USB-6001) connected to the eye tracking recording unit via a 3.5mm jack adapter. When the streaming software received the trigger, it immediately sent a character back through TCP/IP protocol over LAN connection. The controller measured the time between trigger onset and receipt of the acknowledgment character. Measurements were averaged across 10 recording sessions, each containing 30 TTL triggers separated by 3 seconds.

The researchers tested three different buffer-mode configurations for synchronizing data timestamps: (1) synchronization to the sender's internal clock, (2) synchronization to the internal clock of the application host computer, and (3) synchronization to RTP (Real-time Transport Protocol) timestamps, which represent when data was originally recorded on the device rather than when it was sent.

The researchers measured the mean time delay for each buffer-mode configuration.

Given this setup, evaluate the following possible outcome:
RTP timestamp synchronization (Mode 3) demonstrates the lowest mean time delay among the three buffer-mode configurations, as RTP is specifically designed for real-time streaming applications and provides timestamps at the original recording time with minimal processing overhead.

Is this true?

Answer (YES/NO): YES